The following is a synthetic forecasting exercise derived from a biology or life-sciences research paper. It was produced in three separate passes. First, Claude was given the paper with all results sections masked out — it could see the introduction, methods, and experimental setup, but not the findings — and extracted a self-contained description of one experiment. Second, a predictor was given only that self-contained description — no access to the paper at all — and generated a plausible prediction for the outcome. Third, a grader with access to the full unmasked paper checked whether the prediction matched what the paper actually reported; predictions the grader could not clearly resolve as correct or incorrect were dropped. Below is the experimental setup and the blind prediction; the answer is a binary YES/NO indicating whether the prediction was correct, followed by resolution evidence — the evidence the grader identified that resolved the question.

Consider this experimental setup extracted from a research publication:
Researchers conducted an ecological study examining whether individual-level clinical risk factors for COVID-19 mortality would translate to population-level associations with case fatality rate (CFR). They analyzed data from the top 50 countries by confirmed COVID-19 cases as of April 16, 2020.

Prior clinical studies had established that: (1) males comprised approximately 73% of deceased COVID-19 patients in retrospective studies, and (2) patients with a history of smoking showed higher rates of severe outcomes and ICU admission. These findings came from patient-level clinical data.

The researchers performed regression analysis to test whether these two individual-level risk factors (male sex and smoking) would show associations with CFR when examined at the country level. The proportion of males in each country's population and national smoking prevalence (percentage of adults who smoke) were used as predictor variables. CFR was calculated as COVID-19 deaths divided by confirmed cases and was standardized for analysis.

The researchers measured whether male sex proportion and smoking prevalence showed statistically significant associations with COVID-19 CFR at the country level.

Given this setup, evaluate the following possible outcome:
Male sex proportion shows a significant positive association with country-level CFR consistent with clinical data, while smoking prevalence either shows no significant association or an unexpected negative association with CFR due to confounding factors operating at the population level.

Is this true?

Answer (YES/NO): NO